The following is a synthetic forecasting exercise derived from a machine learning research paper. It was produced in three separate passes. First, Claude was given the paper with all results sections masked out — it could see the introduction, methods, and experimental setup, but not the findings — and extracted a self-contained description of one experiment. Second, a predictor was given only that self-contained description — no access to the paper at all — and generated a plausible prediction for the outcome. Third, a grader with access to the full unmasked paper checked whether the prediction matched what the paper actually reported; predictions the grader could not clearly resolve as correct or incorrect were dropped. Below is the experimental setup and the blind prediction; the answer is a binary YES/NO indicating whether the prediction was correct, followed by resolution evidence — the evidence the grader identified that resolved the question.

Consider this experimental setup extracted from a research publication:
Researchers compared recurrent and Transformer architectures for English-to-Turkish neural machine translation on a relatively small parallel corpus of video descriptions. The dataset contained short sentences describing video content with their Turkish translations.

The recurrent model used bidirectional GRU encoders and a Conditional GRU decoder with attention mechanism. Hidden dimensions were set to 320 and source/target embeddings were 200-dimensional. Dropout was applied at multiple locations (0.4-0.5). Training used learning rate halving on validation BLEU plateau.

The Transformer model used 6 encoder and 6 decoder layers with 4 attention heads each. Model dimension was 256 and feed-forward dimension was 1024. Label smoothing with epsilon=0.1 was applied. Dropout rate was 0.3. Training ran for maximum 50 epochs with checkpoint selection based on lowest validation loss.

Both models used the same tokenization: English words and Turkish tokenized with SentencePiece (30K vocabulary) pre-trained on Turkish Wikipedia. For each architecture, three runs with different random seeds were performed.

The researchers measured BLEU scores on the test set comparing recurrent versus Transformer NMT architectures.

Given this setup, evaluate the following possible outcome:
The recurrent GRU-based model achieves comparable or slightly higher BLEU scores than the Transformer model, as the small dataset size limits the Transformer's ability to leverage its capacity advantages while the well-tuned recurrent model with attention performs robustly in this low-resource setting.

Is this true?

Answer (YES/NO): YES